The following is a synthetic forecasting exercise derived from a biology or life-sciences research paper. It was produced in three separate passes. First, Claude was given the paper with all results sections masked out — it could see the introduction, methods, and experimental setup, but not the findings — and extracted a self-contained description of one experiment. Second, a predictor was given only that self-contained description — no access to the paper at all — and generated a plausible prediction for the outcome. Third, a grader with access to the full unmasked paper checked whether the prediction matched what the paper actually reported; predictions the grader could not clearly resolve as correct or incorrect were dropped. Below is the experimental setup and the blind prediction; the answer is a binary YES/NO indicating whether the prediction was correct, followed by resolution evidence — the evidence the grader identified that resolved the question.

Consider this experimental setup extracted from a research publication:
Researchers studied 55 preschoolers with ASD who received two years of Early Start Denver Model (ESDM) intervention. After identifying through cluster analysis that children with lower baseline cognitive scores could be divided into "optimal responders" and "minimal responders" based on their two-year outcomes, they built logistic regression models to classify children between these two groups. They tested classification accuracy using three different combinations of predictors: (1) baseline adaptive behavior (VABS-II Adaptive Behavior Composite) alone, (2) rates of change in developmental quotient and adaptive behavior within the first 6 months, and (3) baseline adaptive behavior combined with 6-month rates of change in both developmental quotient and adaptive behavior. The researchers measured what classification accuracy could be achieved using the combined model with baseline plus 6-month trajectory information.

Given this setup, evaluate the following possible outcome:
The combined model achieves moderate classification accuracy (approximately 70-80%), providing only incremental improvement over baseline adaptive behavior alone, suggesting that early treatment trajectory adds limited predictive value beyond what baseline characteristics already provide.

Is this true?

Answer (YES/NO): NO